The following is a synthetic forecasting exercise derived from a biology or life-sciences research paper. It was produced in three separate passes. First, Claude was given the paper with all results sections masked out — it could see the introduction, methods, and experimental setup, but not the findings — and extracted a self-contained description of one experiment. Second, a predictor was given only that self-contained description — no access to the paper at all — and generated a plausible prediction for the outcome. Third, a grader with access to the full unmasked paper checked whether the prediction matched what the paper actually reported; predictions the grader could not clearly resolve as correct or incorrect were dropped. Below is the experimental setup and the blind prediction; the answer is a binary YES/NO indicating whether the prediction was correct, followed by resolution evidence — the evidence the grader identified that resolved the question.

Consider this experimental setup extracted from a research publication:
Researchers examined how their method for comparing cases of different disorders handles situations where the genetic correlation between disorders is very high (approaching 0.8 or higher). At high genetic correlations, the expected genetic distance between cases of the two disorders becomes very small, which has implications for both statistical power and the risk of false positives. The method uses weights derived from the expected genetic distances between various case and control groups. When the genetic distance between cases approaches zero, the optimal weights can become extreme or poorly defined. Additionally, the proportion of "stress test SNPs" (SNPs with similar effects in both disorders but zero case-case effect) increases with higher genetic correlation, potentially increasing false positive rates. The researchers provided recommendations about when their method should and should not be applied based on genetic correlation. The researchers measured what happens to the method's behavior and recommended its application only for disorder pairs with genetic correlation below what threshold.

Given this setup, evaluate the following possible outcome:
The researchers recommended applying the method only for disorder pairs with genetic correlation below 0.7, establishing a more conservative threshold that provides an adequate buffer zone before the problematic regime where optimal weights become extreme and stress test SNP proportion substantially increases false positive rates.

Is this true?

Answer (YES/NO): NO